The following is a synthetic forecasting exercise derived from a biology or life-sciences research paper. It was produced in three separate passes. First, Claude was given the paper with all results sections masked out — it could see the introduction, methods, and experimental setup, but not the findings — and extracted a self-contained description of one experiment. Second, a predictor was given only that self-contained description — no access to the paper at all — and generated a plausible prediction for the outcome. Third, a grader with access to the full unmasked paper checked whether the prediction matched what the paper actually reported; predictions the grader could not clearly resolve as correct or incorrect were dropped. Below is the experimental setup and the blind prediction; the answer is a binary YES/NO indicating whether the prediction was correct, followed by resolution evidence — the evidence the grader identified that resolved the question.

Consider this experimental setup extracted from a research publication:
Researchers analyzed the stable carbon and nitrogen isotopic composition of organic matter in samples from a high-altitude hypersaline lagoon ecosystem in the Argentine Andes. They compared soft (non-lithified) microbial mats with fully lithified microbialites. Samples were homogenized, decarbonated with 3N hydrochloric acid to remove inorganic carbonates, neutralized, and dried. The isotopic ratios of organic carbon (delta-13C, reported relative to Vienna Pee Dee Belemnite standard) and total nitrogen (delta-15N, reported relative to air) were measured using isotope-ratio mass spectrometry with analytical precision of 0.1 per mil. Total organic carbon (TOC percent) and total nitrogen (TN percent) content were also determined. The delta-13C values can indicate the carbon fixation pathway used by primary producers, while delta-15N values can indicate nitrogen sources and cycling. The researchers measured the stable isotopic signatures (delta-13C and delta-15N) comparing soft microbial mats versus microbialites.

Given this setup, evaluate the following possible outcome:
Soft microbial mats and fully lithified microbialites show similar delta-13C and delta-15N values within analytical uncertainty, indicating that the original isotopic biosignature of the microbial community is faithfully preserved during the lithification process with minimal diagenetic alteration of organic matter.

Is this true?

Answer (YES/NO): NO